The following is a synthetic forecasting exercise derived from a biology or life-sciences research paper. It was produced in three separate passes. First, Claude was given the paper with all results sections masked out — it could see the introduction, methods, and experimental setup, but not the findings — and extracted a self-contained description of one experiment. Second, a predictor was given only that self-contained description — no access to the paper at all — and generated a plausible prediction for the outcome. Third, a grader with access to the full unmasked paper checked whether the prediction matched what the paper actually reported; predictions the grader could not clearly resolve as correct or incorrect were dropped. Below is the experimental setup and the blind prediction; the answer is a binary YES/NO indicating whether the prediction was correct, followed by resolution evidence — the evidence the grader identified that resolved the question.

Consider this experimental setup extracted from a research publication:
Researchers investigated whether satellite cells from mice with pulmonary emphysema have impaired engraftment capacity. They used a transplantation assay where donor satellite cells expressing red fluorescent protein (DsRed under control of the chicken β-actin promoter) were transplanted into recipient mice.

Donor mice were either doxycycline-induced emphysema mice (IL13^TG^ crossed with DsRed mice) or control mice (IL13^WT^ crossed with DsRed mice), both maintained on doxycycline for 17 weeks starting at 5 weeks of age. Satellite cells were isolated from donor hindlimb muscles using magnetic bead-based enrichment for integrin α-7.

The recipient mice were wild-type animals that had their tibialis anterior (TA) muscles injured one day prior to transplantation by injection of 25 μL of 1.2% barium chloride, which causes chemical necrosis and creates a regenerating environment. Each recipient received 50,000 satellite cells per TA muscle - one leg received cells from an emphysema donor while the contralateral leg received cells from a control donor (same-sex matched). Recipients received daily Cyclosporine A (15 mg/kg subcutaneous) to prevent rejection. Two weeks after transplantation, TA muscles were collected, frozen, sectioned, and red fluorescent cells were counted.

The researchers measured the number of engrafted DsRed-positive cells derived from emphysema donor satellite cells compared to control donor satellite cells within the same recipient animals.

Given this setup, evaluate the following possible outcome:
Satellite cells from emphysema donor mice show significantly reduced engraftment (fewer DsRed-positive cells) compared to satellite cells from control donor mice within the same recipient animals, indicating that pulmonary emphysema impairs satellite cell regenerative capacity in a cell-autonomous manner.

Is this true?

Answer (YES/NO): YES